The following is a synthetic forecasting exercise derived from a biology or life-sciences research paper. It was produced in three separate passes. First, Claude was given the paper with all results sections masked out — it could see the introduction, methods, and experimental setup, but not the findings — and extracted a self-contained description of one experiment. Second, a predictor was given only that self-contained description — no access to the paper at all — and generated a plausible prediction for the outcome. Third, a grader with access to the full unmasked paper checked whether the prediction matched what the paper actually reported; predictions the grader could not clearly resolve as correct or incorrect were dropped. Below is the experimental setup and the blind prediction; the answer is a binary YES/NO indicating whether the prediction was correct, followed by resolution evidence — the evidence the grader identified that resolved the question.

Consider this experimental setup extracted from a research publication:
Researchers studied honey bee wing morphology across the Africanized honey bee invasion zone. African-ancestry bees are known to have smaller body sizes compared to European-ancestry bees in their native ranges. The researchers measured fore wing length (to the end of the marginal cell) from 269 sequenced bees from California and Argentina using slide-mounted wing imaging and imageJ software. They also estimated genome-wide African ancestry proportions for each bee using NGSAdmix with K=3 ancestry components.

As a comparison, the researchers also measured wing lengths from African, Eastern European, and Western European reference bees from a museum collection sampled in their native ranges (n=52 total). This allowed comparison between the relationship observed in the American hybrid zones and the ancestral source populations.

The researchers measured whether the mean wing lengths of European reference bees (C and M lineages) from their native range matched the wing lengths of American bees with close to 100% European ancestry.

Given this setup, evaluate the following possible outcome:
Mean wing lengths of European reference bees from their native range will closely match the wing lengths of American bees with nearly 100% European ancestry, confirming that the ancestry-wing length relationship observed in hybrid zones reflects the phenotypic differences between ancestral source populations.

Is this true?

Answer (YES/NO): NO